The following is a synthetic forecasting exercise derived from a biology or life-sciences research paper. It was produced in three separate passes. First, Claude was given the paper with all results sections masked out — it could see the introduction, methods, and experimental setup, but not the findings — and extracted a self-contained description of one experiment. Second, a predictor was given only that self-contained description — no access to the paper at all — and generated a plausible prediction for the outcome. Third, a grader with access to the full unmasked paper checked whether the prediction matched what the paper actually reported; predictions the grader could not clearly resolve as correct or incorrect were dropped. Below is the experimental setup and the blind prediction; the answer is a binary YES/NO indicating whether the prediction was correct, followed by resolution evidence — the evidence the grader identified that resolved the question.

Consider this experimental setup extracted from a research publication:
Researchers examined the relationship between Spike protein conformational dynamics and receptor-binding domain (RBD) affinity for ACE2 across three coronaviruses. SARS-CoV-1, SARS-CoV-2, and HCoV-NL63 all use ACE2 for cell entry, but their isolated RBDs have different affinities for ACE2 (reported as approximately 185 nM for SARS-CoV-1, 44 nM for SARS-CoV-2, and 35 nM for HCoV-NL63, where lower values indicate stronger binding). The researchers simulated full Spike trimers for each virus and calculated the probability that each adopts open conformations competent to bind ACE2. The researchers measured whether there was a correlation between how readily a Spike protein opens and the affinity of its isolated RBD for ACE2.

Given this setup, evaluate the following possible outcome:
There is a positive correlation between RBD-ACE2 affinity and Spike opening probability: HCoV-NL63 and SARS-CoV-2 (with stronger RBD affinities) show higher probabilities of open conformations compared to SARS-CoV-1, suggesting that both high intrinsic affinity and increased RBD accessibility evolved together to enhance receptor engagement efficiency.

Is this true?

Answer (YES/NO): NO